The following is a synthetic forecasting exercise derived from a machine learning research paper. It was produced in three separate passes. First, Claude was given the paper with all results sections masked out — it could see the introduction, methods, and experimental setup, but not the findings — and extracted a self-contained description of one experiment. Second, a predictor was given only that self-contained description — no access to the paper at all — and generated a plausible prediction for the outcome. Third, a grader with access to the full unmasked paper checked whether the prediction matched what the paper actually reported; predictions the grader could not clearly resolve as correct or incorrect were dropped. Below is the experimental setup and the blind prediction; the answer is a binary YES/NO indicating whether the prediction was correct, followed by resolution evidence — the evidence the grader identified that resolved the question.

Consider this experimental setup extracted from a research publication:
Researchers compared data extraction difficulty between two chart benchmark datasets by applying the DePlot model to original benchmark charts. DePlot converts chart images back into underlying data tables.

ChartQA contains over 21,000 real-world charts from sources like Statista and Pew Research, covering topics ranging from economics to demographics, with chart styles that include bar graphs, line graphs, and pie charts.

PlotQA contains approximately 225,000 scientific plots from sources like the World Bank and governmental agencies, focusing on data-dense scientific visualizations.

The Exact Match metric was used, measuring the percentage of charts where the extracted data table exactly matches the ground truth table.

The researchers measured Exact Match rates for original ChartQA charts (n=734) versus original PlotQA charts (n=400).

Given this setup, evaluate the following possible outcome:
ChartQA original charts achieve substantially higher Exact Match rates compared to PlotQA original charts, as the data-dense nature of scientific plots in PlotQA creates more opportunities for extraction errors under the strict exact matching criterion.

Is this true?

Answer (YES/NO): YES